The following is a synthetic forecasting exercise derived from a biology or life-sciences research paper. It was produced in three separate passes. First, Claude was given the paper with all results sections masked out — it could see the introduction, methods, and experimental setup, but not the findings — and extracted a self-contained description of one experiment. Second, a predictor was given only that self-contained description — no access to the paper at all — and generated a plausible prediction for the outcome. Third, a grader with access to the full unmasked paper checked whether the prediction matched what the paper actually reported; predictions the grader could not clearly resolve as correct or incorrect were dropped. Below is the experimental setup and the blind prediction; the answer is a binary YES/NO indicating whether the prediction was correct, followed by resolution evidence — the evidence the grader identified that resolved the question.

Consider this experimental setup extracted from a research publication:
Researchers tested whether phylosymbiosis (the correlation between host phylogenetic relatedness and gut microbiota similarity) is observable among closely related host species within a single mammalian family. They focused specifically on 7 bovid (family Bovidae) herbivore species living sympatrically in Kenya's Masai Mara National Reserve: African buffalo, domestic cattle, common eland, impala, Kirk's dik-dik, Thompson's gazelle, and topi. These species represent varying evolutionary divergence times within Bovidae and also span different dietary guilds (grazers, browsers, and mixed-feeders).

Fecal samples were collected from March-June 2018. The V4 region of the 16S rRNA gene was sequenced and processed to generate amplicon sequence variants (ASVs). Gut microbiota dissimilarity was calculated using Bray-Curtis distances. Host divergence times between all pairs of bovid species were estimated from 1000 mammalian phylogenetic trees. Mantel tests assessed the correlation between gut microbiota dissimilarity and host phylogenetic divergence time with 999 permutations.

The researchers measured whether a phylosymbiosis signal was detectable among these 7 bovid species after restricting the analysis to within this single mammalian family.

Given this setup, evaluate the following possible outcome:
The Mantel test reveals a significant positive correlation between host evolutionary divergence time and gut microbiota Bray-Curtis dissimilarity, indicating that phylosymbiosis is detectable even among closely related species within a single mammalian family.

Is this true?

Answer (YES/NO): NO